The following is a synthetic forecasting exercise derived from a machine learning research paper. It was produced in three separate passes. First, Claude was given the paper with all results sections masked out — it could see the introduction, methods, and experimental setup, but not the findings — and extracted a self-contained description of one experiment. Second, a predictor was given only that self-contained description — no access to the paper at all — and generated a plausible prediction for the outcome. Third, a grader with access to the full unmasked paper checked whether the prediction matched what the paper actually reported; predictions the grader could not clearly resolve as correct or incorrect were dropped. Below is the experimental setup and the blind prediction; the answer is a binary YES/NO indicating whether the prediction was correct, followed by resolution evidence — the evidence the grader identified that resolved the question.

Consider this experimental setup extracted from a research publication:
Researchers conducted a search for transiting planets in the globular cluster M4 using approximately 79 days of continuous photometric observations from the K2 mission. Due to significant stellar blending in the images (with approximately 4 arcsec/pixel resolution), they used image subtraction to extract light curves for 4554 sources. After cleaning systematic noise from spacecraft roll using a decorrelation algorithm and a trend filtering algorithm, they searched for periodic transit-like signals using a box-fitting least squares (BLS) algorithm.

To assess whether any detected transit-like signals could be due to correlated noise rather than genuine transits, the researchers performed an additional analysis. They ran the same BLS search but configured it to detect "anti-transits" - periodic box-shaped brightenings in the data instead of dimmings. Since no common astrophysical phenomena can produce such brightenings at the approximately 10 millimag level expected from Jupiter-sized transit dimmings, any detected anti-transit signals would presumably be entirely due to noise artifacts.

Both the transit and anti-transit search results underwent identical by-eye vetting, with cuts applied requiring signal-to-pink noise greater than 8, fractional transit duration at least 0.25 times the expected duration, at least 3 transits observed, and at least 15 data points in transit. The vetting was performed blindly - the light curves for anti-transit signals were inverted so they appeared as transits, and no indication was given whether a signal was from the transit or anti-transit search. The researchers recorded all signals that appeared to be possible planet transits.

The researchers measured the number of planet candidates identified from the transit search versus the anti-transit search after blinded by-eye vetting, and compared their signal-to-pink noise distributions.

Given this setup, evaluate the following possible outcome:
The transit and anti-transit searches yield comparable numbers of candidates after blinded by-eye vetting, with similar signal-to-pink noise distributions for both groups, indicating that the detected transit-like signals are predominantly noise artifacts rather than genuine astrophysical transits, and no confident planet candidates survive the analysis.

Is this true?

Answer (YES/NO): YES